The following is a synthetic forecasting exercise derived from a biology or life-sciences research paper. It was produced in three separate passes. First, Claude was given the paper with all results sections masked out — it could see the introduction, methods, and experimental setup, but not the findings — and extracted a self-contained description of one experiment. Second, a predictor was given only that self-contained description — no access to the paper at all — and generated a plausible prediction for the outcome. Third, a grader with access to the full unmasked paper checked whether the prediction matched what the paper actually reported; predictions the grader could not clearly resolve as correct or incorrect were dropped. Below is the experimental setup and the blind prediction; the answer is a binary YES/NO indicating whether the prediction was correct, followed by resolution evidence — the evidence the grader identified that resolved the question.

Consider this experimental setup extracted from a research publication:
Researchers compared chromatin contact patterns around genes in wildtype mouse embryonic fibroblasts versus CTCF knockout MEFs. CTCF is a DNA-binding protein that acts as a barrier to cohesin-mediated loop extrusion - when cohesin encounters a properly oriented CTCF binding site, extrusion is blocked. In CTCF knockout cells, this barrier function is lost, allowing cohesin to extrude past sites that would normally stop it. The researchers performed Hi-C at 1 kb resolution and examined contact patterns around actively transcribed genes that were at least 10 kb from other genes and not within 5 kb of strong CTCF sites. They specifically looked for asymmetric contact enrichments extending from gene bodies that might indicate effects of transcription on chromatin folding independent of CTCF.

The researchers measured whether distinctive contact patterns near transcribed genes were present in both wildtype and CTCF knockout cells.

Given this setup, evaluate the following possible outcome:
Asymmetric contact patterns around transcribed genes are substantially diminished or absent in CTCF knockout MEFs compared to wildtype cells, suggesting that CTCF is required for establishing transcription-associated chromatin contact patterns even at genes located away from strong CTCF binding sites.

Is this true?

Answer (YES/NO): NO